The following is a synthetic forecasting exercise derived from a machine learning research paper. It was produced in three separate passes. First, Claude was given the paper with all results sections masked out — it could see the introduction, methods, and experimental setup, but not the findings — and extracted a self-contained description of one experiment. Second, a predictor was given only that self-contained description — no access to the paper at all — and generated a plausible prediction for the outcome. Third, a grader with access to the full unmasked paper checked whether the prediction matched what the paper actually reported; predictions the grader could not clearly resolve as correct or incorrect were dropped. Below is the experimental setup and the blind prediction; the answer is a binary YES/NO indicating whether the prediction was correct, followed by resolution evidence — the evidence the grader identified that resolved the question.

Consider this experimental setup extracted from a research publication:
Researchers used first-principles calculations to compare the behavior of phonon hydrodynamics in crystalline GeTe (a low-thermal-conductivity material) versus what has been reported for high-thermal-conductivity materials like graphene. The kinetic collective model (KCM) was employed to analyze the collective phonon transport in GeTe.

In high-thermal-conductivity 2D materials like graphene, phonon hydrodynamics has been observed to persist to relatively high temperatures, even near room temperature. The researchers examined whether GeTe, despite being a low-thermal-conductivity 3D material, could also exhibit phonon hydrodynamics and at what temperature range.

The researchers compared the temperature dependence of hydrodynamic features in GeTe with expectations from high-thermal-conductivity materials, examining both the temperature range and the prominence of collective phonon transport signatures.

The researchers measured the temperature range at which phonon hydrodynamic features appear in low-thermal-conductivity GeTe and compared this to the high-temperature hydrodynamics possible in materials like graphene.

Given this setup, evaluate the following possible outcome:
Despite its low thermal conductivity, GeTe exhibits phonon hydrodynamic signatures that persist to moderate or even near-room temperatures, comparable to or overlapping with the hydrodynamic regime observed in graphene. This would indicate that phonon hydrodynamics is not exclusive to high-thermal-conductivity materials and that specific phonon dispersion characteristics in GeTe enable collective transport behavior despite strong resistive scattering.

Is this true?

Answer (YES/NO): NO